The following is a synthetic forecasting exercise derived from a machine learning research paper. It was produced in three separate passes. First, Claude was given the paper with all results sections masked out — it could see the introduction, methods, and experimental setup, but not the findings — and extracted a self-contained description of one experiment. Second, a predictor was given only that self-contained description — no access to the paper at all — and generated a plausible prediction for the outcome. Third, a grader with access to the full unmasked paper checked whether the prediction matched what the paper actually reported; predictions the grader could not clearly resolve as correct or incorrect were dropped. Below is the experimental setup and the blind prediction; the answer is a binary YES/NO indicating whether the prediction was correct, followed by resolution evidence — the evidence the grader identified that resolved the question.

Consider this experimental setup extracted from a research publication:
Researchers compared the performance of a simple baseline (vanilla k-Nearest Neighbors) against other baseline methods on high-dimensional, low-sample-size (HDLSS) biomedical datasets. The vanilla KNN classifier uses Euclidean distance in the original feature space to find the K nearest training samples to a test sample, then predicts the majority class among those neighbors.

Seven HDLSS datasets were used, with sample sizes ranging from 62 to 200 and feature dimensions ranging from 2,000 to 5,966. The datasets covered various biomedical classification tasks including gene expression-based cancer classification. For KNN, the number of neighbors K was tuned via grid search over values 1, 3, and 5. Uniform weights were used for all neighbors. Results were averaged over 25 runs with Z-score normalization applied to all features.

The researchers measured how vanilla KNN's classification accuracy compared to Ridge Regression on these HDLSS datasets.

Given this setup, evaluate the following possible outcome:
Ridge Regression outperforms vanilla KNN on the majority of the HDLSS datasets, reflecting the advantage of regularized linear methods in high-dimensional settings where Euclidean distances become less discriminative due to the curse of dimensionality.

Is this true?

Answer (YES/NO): YES